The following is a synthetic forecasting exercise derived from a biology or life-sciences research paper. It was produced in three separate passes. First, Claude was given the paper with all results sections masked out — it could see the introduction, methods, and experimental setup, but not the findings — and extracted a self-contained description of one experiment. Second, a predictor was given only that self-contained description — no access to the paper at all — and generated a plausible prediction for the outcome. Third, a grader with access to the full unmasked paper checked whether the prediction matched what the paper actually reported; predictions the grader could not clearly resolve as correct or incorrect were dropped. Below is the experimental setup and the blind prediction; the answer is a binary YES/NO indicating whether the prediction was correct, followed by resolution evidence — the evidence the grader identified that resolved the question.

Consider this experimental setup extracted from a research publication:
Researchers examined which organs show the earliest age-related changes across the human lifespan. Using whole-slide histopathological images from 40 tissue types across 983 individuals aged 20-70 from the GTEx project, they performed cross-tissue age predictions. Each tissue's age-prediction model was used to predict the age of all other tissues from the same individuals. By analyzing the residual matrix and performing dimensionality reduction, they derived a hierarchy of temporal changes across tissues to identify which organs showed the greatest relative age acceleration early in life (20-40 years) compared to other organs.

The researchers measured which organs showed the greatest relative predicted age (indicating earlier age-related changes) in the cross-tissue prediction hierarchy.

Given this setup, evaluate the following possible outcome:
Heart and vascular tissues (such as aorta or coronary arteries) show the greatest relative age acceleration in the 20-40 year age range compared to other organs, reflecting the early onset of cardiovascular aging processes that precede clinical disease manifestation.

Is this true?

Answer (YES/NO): NO